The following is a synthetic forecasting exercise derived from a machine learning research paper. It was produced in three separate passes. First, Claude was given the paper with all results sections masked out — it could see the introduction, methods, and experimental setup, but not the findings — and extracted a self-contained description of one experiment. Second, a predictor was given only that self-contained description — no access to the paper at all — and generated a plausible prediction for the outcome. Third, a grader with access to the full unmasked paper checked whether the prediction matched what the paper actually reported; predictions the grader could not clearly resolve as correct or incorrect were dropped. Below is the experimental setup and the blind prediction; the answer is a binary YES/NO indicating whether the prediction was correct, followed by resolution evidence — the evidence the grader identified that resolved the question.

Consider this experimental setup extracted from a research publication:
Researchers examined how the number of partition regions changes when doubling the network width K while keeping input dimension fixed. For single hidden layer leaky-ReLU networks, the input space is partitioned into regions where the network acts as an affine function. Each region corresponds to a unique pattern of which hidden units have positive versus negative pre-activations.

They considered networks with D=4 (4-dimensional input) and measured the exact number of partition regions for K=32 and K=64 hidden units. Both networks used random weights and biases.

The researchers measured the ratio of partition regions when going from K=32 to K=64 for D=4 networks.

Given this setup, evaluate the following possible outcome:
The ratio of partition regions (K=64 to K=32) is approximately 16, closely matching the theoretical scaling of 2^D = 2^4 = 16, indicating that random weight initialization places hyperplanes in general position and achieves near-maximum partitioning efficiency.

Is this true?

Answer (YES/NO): NO